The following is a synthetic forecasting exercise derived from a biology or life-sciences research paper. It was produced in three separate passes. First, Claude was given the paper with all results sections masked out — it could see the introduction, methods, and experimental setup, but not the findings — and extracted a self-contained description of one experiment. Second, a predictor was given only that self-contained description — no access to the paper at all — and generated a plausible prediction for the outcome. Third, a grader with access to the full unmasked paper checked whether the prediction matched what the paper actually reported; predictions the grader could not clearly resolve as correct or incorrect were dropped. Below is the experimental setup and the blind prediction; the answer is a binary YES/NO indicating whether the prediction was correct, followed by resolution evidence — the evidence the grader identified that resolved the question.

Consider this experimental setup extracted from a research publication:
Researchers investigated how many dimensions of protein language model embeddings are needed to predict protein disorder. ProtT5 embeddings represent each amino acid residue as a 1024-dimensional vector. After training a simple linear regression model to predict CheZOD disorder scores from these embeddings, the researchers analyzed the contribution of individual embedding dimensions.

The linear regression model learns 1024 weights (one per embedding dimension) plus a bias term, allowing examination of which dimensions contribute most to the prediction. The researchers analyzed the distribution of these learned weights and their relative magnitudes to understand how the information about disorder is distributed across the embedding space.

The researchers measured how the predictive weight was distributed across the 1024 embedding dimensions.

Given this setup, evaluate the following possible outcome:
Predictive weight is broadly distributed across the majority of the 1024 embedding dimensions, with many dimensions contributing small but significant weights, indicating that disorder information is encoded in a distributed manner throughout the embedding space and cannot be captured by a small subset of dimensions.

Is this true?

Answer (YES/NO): NO